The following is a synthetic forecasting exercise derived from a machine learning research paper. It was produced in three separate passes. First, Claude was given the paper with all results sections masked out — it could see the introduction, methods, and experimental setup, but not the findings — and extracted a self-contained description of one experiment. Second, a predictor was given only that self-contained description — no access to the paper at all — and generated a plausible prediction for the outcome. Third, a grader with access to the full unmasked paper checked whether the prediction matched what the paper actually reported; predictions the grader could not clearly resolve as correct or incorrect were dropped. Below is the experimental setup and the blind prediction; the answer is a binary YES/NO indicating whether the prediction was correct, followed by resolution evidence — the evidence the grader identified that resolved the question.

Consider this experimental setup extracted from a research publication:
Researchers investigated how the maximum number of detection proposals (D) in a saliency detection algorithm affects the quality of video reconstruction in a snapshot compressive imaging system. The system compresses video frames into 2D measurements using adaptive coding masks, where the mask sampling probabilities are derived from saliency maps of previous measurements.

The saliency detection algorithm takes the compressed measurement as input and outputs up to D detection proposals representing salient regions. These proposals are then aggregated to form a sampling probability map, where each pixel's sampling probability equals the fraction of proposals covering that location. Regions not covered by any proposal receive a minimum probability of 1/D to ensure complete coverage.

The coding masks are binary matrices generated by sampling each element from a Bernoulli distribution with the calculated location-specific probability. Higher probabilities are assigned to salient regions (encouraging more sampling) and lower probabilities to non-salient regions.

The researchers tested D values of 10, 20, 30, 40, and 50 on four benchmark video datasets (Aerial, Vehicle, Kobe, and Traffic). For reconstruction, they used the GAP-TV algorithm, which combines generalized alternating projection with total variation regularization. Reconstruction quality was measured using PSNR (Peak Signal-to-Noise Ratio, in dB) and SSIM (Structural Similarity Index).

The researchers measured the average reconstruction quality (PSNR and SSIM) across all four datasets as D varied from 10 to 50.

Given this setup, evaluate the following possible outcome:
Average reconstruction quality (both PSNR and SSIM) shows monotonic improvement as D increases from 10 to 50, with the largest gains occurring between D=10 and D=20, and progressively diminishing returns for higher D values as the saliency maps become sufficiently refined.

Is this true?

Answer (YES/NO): NO